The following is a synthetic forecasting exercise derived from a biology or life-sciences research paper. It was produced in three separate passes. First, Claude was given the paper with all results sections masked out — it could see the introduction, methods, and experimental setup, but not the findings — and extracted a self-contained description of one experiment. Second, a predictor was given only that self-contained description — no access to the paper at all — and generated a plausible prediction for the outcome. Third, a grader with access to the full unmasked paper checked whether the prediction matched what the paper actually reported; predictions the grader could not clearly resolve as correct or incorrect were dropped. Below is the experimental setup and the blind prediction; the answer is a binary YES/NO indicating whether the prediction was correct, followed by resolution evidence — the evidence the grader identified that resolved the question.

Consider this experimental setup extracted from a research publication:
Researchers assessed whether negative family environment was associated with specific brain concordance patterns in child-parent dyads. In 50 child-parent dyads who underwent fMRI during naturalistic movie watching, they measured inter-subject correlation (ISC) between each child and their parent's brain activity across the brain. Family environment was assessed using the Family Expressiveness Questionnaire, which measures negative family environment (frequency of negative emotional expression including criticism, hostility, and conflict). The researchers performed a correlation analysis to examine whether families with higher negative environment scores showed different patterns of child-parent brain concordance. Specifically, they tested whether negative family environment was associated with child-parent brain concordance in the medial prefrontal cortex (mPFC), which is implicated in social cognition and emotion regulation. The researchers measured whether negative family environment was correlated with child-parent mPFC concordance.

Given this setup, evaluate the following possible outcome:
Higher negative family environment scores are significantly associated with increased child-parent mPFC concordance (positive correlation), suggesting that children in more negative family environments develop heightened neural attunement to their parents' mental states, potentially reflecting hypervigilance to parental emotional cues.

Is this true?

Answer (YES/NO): NO